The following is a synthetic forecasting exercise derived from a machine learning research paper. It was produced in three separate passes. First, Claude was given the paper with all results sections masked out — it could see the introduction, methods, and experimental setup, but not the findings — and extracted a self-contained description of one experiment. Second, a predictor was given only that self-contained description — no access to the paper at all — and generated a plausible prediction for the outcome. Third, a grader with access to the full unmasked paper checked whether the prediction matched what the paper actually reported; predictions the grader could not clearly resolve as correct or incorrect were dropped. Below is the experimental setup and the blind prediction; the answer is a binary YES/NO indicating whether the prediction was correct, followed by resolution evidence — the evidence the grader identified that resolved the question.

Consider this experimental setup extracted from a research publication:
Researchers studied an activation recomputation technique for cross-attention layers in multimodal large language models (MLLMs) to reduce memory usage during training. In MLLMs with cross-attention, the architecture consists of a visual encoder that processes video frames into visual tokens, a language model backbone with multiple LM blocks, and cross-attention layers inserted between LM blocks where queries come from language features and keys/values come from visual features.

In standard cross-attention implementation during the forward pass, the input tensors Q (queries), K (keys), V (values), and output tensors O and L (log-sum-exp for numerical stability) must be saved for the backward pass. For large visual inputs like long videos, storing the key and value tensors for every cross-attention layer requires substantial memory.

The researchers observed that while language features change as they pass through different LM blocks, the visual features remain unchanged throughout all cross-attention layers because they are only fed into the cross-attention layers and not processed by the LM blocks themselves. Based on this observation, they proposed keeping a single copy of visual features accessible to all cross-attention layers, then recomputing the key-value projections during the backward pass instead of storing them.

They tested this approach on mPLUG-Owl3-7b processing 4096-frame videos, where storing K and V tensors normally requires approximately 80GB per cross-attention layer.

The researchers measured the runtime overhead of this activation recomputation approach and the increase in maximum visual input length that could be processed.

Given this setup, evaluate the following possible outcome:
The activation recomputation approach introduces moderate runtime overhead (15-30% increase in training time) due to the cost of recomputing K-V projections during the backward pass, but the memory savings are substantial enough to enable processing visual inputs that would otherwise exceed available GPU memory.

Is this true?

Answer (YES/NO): NO